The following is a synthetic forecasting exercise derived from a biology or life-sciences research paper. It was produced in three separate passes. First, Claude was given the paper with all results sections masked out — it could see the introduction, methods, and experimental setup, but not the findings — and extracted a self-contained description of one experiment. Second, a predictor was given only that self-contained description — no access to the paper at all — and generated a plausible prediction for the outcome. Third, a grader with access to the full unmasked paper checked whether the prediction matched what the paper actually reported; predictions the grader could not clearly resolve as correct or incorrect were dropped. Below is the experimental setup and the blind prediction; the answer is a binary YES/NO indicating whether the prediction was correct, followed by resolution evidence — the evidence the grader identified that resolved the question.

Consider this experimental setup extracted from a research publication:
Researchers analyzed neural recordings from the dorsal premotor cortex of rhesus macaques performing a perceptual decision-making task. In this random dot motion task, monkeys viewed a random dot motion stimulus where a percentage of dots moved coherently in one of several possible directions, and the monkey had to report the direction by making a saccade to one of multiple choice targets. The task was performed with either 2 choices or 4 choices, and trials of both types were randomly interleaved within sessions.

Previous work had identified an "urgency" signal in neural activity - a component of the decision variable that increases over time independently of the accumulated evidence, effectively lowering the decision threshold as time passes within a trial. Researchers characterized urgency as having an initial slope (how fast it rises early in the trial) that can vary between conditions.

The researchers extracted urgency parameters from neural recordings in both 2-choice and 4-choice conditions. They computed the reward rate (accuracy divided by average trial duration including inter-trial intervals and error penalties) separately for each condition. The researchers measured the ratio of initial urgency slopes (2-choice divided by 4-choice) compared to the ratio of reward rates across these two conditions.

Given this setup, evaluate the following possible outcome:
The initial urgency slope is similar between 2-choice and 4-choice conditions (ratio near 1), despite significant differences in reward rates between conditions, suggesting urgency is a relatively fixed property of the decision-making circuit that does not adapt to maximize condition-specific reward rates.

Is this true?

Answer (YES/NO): NO